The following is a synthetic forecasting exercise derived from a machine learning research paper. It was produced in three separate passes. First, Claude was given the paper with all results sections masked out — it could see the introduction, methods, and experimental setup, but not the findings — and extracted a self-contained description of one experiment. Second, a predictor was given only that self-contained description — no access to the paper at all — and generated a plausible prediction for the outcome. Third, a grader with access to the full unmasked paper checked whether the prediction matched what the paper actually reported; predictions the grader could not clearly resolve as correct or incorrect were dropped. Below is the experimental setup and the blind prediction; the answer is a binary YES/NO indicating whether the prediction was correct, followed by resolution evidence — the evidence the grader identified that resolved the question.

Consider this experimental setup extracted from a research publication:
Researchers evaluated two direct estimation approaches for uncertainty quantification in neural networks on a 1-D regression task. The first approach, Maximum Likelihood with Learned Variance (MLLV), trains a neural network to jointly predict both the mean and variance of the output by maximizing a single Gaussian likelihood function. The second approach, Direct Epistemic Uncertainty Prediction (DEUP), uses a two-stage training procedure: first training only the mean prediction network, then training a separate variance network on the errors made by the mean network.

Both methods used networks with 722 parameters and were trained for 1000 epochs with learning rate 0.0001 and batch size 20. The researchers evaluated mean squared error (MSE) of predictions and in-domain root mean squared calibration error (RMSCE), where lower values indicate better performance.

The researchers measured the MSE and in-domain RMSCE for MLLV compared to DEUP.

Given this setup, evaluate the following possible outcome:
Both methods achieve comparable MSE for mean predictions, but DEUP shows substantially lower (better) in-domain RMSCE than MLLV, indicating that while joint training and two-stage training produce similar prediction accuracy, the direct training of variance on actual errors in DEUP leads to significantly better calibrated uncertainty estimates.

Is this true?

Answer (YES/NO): NO